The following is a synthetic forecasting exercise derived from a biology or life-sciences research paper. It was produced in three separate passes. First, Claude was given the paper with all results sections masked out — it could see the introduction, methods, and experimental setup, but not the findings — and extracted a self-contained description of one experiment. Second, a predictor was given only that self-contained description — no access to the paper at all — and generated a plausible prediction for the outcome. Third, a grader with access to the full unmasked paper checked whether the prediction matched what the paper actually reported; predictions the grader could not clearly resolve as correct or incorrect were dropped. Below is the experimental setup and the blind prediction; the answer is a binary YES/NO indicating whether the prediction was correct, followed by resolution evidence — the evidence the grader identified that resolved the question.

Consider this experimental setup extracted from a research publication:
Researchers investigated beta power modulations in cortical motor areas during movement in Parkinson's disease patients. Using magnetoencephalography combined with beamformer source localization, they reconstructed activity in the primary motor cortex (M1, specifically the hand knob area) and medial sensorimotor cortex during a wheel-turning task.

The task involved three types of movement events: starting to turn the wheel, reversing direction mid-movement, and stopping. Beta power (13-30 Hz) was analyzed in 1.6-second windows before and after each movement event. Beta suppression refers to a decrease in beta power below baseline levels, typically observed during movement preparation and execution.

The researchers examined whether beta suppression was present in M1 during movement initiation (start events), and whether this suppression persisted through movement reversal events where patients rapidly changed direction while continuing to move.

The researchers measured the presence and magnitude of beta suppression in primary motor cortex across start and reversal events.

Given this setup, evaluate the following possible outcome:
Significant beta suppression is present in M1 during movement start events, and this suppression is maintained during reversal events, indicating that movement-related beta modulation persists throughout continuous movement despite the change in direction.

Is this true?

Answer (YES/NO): YES